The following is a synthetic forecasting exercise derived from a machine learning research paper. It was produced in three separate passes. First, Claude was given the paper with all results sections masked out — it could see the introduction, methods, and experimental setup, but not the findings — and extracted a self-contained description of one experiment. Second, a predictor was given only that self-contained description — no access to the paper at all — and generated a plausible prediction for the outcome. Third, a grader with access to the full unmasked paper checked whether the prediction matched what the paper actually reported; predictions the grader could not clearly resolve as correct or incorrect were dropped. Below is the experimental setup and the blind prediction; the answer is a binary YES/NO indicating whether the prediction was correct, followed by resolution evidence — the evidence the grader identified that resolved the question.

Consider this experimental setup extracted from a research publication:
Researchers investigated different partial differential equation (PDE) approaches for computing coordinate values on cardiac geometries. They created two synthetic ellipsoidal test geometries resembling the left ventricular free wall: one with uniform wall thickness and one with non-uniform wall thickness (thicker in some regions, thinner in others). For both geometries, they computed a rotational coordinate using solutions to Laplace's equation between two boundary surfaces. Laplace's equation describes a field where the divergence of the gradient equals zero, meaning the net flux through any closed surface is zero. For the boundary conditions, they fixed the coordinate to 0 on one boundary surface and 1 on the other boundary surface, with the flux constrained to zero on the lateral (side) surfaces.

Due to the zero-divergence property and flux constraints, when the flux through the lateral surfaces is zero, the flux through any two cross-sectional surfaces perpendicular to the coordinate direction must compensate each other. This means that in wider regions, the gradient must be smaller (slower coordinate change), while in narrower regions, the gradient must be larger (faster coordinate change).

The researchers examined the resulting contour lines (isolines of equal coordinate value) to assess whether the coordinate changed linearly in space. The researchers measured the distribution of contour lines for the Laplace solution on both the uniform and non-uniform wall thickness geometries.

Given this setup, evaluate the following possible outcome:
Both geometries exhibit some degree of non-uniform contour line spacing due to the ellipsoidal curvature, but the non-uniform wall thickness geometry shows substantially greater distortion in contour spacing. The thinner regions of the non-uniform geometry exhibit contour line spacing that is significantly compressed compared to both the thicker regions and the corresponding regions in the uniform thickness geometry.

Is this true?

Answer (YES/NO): NO